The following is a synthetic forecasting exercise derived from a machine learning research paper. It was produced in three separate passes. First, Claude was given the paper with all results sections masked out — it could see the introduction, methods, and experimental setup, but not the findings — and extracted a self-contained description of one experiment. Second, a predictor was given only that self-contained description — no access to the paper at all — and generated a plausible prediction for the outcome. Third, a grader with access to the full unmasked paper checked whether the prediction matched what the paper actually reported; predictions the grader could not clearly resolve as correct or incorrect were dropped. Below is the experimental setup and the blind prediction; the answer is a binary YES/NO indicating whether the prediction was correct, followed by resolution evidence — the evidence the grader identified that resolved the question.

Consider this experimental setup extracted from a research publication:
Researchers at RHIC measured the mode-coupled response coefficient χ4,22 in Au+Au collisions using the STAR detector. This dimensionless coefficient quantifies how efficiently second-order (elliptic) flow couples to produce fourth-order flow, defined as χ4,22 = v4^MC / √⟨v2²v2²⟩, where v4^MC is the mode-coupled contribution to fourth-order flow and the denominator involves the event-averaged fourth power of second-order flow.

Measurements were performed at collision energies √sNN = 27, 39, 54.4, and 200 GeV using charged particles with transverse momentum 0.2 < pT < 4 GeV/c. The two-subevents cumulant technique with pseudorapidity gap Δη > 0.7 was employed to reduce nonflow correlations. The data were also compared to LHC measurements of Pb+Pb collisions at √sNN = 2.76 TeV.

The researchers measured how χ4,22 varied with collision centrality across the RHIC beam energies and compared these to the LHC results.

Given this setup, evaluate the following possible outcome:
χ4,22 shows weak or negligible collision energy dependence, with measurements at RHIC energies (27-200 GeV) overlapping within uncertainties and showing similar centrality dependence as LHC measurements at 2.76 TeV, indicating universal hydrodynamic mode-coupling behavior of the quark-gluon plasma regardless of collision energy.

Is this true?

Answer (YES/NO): NO